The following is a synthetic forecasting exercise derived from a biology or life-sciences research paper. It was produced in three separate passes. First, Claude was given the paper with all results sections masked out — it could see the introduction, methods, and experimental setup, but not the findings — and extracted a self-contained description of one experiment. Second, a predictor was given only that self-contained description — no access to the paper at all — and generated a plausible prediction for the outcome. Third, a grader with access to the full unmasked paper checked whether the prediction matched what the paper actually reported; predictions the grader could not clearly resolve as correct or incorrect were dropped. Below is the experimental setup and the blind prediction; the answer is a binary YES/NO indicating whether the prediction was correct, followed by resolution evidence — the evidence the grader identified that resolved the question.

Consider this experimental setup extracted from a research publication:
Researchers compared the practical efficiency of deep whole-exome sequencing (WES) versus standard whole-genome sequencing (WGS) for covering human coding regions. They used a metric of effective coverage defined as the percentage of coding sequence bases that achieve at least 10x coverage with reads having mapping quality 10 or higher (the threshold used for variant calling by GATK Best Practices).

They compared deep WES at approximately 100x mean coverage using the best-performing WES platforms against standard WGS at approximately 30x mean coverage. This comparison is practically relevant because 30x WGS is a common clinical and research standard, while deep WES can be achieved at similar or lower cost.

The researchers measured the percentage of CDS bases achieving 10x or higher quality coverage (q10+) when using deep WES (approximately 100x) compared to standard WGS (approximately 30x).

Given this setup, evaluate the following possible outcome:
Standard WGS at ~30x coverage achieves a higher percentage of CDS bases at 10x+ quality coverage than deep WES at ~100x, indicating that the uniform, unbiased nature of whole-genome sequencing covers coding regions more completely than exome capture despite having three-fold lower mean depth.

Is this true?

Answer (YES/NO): NO